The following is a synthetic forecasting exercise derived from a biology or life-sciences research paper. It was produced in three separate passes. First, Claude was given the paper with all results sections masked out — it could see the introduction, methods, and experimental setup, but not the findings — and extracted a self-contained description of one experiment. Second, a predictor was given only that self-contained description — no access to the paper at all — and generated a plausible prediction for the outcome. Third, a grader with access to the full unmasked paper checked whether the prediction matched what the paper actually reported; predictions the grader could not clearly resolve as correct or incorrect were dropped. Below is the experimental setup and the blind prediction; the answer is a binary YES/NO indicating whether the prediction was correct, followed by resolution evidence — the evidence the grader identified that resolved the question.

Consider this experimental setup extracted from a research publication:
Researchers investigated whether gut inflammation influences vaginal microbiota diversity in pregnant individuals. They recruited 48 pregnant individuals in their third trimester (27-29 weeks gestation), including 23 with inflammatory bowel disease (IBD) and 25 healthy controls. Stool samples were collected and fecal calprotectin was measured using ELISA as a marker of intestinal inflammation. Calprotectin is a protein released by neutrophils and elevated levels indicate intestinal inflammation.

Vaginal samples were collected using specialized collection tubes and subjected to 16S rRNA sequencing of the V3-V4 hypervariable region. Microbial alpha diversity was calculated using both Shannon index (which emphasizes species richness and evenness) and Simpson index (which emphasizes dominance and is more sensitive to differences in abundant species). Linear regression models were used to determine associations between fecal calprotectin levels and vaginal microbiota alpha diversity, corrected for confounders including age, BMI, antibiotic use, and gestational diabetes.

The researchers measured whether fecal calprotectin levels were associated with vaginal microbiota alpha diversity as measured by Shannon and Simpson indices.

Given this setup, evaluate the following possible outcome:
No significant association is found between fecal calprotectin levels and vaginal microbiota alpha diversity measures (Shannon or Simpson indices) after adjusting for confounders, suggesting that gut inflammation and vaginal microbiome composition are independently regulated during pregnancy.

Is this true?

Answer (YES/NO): NO